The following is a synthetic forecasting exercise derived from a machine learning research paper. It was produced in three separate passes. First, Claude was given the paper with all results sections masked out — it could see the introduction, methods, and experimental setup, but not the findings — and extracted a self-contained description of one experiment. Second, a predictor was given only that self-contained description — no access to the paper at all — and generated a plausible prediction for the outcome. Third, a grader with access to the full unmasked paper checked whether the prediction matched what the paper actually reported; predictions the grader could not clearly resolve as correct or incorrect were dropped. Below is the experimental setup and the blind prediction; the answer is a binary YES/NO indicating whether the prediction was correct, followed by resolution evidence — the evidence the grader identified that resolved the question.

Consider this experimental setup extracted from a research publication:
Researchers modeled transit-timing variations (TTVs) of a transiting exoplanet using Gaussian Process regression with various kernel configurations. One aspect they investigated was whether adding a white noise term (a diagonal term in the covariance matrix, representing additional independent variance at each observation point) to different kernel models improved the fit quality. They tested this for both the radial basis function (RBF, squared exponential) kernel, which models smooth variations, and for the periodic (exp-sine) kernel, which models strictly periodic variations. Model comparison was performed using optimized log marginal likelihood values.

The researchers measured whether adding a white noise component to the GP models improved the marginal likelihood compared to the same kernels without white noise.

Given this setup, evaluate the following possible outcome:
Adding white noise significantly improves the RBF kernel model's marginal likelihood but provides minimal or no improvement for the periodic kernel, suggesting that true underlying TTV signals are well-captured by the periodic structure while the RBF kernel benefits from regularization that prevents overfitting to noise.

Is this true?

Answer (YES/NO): NO